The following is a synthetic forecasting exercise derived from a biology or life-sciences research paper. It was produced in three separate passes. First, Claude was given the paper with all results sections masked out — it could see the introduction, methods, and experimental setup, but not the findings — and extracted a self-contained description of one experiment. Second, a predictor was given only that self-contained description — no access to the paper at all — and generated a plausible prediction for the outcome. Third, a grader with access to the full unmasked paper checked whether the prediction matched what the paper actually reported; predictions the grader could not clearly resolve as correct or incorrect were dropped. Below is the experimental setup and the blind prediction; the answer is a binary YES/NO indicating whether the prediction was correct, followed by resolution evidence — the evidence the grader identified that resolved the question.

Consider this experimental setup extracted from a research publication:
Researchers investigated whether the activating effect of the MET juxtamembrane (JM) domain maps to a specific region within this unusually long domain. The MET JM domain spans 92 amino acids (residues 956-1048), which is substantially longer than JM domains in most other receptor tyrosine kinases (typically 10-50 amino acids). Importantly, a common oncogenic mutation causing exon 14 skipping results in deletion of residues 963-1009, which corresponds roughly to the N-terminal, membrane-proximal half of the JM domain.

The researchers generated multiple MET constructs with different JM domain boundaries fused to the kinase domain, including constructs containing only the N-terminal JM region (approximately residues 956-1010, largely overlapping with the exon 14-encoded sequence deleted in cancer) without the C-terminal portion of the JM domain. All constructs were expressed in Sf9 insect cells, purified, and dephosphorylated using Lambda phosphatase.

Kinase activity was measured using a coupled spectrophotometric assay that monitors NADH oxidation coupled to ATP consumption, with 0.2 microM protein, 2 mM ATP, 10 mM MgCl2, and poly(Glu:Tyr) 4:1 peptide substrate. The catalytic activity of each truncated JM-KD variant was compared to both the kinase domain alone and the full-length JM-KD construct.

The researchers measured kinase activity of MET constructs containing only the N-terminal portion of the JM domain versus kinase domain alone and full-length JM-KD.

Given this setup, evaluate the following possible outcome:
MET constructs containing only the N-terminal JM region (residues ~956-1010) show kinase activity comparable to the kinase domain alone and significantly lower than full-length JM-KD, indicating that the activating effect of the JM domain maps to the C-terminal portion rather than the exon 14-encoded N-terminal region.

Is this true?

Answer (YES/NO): NO